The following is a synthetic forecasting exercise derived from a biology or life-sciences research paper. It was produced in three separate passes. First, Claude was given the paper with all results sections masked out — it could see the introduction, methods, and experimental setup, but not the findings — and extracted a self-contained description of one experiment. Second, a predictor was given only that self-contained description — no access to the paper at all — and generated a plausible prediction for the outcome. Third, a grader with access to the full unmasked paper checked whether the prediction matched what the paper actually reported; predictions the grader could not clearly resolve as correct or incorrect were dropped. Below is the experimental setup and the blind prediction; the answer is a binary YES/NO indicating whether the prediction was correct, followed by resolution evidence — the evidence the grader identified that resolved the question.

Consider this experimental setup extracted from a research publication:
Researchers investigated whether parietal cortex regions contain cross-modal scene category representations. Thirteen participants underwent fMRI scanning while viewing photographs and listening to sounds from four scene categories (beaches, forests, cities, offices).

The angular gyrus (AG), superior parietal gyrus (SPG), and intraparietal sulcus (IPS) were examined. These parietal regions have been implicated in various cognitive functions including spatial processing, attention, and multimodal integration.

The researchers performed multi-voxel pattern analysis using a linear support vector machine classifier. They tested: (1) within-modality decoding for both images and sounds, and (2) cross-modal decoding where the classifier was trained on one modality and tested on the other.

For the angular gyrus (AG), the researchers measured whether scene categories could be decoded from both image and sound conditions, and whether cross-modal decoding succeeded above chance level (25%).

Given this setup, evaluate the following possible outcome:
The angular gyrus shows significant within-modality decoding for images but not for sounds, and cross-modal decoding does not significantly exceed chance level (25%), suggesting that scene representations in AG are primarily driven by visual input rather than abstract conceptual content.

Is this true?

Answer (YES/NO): YES